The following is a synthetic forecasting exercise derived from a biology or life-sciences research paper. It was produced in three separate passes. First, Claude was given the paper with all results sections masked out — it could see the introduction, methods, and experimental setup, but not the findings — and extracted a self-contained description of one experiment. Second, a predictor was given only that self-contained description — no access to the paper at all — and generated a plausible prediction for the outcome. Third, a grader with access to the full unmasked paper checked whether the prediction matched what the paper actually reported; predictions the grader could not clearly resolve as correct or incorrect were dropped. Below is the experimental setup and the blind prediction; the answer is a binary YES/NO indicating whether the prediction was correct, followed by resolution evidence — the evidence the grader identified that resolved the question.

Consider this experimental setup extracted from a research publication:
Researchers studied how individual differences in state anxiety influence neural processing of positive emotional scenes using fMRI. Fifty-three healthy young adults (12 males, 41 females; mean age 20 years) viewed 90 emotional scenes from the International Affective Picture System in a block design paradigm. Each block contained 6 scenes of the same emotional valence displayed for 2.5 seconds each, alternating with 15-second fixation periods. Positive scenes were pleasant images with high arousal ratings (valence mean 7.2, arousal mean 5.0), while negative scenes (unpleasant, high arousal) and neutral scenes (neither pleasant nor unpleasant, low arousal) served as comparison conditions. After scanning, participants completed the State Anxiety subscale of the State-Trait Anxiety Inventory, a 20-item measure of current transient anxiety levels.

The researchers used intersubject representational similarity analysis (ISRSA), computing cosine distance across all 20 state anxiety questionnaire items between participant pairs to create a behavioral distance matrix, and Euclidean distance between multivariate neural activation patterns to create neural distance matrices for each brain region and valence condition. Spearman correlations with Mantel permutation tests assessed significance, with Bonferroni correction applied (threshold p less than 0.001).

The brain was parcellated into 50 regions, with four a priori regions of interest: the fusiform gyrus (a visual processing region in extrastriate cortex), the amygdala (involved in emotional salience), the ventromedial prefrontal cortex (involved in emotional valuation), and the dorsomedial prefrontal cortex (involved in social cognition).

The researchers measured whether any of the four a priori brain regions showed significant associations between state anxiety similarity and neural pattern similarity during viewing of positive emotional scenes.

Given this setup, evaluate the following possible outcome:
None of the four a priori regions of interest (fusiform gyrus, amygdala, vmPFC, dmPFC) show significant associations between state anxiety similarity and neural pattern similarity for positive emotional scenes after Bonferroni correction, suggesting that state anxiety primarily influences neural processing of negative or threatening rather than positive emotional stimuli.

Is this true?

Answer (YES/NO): NO